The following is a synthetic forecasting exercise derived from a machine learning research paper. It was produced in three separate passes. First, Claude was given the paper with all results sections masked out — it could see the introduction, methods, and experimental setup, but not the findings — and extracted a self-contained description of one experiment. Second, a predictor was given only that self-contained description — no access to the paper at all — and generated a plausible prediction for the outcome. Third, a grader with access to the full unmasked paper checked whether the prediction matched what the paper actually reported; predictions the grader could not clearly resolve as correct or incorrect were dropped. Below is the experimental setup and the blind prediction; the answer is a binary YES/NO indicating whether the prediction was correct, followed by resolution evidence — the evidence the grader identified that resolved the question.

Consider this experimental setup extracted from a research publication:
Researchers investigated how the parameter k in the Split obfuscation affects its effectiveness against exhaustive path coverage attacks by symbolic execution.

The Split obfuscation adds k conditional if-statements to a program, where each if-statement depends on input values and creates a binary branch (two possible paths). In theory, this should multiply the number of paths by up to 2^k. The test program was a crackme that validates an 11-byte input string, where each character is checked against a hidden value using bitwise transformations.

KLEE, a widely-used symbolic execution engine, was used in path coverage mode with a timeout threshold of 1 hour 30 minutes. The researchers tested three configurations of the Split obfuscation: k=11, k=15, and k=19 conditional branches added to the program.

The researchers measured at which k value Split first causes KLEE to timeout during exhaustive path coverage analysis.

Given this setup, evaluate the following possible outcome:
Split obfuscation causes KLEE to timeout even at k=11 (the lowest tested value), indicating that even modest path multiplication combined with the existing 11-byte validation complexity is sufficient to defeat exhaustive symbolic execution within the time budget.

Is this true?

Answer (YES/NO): NO